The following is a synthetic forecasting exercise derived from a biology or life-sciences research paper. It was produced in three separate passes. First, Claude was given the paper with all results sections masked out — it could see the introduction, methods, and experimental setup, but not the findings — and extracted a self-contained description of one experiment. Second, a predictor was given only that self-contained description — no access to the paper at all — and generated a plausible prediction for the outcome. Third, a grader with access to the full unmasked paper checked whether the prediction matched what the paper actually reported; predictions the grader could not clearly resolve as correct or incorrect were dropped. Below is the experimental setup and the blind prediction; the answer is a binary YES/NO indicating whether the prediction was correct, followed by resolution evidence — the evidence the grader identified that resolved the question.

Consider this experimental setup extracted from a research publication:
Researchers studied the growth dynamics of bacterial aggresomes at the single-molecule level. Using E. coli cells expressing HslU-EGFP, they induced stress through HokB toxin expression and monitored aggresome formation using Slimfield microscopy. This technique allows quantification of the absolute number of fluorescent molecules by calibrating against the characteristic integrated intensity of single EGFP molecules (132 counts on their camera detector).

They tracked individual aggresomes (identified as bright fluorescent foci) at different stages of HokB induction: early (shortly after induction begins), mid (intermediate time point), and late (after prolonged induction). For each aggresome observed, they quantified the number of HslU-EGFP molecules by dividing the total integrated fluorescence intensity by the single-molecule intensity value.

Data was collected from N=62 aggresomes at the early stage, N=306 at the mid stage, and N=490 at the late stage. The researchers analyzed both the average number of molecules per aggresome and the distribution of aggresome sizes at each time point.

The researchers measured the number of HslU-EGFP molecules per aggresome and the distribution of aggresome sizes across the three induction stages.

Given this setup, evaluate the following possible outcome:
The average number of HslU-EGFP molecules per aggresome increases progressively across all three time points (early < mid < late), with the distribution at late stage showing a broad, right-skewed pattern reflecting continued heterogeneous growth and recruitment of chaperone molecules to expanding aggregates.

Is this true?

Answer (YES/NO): NO